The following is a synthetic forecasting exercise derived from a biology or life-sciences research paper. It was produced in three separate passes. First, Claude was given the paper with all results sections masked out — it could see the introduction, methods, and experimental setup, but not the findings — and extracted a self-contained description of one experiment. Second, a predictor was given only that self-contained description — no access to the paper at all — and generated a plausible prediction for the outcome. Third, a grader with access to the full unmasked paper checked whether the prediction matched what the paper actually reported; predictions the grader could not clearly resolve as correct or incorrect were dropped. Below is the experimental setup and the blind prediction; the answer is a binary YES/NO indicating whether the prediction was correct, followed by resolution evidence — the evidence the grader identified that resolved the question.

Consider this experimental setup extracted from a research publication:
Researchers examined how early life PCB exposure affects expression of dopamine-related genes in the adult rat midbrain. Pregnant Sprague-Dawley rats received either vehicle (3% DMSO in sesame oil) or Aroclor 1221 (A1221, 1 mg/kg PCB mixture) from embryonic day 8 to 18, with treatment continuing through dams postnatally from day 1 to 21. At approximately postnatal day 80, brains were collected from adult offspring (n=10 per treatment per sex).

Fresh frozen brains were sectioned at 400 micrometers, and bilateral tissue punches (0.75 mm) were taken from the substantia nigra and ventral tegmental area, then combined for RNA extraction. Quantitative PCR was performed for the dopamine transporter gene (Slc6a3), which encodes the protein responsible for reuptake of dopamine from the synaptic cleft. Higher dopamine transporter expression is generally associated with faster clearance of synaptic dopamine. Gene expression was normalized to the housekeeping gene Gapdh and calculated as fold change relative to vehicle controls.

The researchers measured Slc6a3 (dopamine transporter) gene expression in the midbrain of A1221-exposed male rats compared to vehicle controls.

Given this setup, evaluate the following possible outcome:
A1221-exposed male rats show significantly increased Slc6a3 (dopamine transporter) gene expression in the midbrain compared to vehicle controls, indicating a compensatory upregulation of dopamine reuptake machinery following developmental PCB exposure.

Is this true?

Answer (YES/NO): NO